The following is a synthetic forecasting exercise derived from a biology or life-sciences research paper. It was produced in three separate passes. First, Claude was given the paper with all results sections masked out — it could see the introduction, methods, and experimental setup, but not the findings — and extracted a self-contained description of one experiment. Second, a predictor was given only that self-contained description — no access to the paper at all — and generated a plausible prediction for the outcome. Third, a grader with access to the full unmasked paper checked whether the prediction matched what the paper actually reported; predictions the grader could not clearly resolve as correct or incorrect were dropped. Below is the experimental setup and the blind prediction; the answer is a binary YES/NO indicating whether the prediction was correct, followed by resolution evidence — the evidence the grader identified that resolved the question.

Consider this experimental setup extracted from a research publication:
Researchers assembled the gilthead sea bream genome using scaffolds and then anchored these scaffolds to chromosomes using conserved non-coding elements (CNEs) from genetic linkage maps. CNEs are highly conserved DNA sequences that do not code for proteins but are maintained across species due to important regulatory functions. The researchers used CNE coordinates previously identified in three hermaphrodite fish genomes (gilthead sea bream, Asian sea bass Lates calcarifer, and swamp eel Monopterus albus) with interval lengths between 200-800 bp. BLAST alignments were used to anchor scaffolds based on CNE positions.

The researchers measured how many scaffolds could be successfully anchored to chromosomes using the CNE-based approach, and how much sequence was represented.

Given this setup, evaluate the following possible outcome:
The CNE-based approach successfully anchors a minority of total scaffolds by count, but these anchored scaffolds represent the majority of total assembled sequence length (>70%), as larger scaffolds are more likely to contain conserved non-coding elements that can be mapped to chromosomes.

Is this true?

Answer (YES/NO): NO